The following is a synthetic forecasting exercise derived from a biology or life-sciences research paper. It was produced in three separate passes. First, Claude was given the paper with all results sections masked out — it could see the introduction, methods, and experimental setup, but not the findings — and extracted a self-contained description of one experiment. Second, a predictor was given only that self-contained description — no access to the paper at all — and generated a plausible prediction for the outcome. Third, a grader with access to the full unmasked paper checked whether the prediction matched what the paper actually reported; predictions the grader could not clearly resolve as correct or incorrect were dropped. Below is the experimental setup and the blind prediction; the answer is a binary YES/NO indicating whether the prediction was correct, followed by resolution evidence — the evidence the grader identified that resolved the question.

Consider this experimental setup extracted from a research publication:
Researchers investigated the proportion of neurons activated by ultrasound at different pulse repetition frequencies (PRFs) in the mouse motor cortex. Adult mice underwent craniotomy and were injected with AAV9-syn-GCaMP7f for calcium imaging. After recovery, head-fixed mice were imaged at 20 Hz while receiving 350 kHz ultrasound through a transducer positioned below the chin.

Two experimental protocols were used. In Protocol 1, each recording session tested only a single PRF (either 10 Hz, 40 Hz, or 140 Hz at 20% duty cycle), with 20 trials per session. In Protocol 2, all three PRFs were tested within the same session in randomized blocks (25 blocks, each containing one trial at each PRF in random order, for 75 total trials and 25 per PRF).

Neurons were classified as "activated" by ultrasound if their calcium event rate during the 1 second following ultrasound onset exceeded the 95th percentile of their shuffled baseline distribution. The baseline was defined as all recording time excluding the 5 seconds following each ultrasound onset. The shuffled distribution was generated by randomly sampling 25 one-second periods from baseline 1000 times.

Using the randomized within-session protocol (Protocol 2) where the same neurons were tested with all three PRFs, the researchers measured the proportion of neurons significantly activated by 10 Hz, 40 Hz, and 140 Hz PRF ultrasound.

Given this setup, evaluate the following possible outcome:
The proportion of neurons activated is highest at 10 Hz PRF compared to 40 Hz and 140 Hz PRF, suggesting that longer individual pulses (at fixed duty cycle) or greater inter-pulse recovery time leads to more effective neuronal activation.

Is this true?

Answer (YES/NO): NO